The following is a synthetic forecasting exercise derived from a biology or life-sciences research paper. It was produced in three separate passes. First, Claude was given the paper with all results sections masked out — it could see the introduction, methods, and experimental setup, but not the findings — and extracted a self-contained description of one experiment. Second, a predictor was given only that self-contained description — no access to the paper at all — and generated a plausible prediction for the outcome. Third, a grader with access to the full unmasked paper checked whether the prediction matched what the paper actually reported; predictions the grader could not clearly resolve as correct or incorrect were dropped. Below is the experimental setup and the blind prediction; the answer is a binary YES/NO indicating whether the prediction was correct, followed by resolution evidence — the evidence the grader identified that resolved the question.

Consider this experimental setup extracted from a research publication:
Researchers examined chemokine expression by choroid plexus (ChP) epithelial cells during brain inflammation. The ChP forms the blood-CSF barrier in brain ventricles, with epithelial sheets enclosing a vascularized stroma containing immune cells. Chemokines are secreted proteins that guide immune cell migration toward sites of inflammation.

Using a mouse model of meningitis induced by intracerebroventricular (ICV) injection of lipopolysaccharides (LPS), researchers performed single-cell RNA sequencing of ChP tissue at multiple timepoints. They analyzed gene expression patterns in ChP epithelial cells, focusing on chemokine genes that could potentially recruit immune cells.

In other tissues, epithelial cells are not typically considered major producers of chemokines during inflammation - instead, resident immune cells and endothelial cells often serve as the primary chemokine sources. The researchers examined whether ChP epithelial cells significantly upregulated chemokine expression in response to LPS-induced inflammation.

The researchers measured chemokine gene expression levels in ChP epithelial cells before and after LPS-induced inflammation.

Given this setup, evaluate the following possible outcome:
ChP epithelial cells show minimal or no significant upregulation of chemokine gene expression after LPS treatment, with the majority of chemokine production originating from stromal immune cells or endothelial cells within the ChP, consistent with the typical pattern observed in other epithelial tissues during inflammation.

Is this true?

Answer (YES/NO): NO